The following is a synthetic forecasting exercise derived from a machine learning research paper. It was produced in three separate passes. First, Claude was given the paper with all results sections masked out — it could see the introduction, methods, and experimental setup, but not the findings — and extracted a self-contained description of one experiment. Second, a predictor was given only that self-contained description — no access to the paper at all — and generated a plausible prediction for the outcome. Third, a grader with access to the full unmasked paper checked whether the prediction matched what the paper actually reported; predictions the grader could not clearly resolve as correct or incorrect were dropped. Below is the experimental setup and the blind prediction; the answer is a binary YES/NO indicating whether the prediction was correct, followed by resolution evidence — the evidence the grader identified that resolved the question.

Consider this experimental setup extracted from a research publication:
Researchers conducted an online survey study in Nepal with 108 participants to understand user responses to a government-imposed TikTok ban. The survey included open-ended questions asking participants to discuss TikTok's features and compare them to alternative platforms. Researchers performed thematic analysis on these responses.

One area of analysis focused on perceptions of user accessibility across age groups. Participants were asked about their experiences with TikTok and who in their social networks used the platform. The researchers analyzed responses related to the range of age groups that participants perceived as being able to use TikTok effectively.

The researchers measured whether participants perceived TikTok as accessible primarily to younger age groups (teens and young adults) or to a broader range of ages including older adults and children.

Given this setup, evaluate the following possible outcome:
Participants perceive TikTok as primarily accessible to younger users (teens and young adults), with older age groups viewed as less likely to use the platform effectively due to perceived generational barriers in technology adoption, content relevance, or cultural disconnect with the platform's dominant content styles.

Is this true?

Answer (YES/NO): NO